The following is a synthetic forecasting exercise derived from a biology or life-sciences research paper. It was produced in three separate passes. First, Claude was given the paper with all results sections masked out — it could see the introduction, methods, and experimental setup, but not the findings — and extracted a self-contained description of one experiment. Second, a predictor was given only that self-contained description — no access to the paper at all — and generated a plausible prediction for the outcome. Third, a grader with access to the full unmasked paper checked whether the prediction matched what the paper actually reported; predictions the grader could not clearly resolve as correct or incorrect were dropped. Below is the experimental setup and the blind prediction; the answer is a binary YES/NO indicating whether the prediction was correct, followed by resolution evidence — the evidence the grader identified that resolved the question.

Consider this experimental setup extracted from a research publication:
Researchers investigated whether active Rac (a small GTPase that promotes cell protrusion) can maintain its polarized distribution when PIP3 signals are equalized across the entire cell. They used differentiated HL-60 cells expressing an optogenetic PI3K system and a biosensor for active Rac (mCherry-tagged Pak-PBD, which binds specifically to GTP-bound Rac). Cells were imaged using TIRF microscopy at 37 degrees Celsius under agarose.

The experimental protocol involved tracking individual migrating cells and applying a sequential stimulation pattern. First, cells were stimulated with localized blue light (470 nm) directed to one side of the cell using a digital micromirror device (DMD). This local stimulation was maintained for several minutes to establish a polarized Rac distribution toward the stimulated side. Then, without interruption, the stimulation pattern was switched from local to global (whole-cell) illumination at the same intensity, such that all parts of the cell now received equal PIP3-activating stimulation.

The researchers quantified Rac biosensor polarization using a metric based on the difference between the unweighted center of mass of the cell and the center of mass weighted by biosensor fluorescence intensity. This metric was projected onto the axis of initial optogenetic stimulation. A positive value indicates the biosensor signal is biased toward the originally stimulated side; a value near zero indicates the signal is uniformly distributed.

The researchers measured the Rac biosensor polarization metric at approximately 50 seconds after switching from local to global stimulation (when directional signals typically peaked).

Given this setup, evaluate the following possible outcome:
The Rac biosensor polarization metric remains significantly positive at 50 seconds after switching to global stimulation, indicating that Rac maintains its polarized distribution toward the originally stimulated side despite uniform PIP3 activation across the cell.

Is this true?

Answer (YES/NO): NO